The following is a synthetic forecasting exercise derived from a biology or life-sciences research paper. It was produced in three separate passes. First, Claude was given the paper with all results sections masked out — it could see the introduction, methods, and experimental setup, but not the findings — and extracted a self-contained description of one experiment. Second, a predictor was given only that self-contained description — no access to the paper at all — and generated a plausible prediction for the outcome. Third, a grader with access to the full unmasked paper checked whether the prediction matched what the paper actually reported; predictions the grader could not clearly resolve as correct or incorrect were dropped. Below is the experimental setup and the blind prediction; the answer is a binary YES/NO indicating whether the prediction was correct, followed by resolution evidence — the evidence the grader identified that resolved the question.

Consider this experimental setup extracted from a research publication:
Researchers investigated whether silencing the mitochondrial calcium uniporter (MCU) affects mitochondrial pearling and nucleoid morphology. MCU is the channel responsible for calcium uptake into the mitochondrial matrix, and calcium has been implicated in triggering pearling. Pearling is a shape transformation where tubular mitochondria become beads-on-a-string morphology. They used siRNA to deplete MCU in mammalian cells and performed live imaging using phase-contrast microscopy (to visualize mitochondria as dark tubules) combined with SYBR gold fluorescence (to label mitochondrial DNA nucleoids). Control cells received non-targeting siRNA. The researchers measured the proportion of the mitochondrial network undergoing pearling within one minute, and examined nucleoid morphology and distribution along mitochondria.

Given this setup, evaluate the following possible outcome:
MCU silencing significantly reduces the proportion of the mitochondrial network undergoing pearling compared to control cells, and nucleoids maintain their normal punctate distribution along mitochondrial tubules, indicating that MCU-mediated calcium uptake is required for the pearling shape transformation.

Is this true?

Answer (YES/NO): NO